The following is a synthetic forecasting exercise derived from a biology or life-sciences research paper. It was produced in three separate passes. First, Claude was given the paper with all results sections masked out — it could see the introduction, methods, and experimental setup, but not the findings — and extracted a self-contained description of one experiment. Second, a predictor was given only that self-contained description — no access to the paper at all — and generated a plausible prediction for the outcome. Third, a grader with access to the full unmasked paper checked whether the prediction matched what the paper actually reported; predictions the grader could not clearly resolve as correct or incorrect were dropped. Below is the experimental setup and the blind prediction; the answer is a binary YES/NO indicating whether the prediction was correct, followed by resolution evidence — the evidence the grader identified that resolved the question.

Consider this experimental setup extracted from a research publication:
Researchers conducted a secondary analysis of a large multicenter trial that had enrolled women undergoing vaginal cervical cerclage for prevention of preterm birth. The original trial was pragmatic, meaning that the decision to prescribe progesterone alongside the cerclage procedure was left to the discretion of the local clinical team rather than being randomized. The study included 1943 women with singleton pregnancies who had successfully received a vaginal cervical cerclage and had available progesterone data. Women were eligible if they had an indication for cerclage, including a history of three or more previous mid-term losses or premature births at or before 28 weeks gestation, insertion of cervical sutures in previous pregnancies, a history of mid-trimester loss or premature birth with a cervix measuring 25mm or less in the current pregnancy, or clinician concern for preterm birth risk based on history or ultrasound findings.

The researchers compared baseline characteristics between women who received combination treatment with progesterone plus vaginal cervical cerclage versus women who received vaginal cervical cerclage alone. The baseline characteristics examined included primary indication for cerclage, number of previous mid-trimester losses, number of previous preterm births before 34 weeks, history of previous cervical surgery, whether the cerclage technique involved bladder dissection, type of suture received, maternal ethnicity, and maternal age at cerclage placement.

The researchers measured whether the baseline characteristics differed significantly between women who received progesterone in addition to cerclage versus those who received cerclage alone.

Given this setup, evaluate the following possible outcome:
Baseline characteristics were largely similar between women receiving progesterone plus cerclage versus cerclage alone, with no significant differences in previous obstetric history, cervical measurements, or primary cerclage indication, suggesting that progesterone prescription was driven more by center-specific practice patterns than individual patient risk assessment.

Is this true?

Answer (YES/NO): NO